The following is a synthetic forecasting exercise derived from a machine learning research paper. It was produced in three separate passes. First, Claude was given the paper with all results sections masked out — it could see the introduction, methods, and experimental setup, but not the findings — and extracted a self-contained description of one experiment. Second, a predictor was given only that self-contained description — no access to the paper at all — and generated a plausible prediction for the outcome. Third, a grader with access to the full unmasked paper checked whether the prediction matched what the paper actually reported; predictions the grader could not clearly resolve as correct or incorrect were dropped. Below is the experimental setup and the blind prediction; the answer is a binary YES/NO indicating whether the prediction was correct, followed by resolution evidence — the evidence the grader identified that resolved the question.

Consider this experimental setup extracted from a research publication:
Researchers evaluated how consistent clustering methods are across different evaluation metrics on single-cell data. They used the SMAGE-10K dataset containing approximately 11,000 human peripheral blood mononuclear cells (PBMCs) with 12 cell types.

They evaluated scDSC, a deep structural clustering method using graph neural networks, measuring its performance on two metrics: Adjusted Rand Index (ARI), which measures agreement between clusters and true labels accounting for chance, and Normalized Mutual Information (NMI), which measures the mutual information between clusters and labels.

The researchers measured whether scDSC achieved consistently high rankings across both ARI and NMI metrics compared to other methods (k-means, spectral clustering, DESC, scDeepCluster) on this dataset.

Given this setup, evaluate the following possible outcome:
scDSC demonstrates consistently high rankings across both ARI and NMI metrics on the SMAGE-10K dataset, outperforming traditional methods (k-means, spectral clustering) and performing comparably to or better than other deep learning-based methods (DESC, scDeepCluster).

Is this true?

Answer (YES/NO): NO